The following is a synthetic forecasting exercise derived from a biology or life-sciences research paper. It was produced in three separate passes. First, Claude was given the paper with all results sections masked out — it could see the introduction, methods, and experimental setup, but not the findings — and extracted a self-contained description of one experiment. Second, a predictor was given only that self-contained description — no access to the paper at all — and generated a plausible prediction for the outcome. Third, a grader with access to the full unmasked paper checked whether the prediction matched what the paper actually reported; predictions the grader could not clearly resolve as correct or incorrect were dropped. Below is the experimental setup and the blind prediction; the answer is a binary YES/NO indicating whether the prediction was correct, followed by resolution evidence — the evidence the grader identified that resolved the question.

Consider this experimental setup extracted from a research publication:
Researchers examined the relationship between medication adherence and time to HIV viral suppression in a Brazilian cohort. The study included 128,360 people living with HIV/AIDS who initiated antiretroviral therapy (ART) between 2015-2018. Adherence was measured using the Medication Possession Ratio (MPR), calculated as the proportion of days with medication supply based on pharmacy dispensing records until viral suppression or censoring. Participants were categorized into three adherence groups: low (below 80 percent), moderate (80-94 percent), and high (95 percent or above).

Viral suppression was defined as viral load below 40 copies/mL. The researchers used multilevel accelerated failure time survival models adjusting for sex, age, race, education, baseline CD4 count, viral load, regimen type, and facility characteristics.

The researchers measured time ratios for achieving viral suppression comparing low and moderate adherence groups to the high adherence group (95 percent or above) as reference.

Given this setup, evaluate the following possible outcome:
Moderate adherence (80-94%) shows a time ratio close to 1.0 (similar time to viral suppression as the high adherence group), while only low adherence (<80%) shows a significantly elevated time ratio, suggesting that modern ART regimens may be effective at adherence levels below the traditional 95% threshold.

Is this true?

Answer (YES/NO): NO